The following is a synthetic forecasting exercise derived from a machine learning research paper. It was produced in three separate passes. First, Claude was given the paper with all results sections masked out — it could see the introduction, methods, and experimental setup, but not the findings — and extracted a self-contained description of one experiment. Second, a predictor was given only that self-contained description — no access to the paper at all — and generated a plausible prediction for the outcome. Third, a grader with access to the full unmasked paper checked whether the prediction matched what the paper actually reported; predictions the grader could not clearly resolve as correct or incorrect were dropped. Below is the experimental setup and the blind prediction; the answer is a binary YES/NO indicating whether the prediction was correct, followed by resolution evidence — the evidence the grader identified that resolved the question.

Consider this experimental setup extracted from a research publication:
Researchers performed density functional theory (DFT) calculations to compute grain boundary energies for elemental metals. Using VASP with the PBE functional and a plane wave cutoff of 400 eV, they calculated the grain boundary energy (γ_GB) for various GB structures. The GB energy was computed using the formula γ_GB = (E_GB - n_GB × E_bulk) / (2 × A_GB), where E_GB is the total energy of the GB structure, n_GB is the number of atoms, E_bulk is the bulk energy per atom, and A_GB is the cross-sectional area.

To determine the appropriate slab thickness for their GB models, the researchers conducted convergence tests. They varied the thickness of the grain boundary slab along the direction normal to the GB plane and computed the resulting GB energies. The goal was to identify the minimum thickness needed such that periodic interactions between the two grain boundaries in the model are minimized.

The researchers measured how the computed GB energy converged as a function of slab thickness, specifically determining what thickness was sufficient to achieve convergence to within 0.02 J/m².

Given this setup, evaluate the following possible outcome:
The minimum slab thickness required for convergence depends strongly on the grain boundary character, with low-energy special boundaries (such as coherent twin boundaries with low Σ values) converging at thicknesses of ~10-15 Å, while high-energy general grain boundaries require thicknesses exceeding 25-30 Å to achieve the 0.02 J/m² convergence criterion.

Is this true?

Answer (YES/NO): NO